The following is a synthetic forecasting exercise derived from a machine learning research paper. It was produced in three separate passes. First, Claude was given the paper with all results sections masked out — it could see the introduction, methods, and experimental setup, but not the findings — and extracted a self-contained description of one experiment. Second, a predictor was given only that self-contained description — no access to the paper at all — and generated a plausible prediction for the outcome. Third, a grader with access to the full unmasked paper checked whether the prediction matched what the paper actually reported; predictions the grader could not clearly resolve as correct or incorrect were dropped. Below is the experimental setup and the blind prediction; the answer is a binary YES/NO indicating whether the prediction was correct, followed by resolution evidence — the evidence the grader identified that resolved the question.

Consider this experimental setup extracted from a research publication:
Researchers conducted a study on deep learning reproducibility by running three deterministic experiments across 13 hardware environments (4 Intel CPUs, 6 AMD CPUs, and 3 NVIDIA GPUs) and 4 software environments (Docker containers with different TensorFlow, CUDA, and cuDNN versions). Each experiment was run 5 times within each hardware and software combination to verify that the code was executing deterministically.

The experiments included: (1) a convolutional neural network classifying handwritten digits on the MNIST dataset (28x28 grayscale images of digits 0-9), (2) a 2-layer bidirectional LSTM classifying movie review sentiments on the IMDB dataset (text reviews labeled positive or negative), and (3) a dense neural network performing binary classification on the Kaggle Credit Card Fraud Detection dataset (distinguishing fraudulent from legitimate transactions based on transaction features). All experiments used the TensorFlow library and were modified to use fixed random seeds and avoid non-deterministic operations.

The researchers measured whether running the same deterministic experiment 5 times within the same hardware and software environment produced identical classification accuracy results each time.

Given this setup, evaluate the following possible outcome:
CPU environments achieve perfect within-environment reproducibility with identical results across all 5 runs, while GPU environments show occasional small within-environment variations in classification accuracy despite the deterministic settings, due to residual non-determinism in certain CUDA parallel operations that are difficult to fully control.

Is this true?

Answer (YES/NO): NO